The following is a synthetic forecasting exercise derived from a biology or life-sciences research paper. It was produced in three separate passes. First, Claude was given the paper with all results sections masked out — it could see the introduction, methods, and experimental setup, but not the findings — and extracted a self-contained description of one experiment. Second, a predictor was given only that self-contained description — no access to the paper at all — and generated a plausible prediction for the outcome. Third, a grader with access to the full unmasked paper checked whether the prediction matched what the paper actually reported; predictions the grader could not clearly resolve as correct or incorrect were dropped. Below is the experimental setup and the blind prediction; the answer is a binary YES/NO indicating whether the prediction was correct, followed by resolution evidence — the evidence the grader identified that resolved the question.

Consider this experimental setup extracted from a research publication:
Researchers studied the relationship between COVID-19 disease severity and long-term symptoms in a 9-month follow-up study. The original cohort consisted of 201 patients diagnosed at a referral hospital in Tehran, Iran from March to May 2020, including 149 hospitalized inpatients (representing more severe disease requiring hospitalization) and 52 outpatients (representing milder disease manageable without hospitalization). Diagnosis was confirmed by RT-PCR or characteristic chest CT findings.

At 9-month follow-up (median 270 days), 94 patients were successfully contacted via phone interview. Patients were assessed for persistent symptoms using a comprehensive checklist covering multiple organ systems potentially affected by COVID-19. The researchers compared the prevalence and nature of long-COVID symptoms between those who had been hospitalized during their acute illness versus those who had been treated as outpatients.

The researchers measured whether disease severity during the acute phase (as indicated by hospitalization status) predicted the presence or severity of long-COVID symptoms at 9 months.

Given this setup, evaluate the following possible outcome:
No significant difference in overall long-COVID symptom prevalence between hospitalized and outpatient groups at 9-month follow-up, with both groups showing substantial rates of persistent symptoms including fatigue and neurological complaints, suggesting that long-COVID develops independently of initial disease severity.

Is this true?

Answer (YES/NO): YES